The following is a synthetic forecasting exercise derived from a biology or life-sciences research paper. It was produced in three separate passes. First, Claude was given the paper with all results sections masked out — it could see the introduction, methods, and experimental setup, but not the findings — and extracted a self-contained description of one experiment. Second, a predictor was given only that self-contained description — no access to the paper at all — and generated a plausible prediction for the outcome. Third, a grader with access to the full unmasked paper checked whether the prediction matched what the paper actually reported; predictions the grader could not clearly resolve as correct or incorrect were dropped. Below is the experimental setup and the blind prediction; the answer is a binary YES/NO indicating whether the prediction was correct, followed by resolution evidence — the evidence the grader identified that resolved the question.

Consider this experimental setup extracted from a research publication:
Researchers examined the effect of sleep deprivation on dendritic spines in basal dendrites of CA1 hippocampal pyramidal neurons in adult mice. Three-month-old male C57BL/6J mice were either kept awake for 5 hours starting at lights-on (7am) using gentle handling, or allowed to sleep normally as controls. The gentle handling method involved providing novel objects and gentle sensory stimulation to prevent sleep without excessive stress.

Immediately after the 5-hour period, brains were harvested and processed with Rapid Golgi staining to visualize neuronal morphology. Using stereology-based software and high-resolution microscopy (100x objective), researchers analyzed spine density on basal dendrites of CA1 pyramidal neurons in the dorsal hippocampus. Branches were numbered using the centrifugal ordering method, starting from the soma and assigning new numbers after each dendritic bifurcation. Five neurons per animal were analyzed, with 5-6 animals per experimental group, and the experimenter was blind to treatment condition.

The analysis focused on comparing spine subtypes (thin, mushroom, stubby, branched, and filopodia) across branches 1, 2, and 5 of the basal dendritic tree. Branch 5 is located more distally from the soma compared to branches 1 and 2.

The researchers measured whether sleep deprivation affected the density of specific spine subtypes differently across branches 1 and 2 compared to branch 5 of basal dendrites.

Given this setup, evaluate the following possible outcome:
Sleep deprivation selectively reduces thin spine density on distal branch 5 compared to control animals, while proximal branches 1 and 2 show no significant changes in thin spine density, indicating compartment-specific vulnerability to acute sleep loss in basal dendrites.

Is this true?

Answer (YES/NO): YES